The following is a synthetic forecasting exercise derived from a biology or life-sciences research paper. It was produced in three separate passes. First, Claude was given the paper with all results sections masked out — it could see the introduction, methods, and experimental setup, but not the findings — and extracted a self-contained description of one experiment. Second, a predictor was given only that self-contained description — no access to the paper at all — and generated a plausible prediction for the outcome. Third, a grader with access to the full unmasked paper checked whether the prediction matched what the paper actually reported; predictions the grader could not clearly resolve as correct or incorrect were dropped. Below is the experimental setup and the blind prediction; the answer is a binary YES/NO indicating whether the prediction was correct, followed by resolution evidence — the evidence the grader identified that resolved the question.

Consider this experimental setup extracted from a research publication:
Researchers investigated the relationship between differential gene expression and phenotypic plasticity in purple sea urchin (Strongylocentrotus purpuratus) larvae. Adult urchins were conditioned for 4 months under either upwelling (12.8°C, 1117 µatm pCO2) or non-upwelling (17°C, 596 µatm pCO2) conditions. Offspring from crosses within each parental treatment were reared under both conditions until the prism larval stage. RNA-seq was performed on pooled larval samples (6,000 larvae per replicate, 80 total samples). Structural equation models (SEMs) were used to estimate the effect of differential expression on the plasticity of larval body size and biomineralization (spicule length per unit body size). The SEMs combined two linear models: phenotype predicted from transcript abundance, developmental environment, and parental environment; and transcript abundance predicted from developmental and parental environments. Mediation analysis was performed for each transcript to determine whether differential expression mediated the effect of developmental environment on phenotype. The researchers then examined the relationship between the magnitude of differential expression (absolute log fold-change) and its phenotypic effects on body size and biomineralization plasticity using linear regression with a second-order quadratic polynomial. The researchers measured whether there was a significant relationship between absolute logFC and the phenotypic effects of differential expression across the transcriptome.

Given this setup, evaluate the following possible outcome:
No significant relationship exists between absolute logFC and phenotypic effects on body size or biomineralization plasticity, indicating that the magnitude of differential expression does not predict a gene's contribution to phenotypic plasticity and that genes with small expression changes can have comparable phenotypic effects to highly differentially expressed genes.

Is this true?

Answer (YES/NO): NO